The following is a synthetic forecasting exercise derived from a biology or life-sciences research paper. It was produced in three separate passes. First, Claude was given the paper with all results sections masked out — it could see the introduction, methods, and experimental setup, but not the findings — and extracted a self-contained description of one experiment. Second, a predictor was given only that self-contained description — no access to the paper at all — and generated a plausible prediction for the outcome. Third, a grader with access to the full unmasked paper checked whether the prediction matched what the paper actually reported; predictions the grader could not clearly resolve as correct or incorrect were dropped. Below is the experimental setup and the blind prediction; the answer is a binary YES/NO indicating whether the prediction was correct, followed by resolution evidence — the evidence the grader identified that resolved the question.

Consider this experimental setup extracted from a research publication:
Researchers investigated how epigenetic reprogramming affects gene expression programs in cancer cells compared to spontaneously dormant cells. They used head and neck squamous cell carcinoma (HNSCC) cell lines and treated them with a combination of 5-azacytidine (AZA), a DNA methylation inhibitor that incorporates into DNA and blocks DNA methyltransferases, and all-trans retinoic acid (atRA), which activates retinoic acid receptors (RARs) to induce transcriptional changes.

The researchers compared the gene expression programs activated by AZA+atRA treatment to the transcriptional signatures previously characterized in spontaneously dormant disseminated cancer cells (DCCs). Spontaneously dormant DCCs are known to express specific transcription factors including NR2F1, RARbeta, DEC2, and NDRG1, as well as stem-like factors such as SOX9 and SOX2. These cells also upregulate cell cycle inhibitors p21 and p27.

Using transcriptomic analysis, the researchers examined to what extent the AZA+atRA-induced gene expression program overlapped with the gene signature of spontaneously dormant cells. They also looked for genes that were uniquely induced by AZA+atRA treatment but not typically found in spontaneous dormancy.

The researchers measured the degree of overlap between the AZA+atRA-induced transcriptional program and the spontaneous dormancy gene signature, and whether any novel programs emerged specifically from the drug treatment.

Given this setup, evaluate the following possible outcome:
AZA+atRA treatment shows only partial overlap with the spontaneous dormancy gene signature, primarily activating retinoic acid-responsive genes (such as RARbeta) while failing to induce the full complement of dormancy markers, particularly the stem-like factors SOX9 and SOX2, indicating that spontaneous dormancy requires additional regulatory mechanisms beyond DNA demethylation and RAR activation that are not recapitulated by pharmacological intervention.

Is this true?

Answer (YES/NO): NO